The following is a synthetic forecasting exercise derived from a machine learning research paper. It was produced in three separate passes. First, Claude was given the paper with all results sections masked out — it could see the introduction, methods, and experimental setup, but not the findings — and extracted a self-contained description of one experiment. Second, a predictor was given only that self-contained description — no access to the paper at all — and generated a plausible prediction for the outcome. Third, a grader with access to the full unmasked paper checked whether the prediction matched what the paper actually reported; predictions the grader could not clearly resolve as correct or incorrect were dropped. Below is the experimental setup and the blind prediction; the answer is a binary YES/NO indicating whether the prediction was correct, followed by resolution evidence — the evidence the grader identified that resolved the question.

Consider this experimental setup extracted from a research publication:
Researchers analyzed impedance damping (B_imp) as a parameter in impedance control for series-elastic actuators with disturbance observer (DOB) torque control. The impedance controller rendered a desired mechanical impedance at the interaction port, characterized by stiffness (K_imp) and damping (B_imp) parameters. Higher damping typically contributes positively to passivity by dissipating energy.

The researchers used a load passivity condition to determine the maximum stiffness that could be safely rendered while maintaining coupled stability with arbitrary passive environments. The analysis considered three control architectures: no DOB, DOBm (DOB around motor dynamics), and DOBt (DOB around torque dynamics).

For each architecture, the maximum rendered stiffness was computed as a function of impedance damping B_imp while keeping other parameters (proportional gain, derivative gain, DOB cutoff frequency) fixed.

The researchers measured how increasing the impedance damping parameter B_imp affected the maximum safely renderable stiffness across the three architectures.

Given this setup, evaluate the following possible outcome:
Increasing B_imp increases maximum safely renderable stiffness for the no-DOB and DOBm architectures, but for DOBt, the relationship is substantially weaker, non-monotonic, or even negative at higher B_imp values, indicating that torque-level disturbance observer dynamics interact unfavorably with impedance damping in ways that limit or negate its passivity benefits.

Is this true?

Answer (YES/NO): NO